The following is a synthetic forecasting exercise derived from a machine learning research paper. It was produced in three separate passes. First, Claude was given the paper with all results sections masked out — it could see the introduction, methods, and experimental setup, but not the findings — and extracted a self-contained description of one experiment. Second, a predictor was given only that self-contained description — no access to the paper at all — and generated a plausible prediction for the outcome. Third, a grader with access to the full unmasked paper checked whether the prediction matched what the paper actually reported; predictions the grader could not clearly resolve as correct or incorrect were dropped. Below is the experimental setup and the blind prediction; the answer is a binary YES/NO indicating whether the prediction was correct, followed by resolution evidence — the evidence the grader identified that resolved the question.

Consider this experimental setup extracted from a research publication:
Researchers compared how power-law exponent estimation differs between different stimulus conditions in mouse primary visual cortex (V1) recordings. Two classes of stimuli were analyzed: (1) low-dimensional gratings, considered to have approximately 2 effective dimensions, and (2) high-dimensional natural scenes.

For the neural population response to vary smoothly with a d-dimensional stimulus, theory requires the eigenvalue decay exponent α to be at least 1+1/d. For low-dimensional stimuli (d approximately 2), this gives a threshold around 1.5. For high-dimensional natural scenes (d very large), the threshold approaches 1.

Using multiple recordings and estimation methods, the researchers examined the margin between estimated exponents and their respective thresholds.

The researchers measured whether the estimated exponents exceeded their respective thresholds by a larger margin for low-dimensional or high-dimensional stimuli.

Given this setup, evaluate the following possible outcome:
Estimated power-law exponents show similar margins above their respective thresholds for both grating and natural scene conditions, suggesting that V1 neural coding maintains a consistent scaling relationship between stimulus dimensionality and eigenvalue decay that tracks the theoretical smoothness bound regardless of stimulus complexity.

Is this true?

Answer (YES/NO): NO